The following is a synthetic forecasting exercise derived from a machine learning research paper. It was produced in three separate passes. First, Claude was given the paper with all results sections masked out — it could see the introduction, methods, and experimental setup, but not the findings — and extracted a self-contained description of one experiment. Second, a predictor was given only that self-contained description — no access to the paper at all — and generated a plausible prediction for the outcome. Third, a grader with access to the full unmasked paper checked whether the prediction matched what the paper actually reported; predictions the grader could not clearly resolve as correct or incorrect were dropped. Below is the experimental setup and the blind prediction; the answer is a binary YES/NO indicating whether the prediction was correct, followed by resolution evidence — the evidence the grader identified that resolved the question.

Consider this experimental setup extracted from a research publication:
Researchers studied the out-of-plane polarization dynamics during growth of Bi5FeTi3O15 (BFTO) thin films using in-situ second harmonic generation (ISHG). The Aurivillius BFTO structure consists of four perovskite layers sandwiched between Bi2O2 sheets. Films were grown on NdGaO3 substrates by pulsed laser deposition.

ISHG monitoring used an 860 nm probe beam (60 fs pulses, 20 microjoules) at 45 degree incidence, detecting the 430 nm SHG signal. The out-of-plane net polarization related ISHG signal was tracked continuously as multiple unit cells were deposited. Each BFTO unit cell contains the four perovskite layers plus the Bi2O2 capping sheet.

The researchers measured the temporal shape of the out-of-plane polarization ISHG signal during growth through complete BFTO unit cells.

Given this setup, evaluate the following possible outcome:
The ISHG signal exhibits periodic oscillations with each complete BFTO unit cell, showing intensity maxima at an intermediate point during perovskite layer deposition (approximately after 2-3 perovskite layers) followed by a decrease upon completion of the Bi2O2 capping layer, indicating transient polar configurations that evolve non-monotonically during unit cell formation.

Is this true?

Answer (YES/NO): NO